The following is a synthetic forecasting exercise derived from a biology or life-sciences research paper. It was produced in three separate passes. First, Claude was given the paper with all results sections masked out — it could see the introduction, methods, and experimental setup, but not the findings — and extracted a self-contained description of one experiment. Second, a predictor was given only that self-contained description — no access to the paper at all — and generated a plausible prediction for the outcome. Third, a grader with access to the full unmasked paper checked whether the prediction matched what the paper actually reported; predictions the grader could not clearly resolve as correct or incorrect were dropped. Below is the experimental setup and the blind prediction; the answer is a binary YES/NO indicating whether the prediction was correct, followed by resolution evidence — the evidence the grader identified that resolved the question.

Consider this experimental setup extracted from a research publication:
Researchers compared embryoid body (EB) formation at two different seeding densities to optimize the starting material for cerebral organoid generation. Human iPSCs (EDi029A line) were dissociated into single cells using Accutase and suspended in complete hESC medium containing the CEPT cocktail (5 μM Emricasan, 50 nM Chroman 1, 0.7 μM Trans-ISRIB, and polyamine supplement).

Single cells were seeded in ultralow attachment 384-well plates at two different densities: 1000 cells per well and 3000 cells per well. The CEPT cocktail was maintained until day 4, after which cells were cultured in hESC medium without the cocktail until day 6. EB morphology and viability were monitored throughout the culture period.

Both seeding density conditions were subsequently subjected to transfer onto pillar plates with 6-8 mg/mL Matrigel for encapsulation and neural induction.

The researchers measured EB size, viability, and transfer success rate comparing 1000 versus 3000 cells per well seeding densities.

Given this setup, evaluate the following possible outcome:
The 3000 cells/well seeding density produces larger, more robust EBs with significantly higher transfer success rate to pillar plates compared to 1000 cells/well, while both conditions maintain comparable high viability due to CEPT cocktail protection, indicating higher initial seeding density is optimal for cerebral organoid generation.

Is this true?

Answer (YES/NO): NO